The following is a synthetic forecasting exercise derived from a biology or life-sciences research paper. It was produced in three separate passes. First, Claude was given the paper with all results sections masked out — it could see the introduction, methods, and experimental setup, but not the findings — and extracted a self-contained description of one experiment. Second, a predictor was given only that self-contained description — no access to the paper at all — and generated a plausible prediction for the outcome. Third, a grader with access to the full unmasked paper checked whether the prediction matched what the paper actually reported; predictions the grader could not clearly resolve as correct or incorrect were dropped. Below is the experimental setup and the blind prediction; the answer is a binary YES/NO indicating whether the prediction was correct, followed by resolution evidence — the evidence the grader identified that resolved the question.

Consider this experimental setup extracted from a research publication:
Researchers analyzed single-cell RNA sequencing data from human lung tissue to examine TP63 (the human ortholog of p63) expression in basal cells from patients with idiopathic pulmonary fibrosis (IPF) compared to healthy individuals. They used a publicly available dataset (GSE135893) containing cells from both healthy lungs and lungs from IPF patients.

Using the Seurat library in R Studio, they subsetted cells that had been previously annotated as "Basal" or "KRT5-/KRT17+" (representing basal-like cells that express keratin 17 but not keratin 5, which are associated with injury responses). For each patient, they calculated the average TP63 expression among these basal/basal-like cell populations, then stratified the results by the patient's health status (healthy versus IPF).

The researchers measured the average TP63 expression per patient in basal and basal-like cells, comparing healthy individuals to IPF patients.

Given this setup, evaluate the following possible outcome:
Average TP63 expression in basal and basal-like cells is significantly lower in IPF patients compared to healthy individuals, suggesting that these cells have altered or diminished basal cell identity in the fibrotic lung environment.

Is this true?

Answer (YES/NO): NO